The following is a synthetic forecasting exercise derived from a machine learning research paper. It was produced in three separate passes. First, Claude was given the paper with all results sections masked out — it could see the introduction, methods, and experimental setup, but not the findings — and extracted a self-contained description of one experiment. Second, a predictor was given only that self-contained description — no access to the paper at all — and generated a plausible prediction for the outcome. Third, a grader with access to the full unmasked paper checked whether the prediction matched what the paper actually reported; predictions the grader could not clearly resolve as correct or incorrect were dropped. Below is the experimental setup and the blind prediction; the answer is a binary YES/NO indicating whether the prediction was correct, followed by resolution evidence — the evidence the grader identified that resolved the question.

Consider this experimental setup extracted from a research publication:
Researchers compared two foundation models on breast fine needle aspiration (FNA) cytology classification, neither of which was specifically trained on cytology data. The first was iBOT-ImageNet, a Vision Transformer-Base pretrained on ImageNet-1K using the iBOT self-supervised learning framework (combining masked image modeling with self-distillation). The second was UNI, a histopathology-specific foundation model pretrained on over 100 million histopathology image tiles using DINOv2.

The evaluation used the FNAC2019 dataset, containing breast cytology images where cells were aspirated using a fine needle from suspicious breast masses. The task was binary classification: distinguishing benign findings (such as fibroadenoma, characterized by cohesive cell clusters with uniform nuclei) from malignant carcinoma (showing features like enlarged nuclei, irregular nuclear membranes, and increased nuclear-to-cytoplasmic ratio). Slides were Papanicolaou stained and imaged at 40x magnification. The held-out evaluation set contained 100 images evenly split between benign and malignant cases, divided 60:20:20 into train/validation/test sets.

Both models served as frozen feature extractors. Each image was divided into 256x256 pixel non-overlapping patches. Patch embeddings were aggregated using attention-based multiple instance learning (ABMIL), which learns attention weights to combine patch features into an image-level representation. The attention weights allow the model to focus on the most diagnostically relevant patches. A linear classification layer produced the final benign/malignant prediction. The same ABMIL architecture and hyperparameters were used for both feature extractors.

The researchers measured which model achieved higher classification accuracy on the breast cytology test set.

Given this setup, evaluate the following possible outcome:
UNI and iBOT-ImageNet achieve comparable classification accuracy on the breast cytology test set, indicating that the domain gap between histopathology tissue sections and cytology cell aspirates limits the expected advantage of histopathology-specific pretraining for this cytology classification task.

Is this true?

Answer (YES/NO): NO